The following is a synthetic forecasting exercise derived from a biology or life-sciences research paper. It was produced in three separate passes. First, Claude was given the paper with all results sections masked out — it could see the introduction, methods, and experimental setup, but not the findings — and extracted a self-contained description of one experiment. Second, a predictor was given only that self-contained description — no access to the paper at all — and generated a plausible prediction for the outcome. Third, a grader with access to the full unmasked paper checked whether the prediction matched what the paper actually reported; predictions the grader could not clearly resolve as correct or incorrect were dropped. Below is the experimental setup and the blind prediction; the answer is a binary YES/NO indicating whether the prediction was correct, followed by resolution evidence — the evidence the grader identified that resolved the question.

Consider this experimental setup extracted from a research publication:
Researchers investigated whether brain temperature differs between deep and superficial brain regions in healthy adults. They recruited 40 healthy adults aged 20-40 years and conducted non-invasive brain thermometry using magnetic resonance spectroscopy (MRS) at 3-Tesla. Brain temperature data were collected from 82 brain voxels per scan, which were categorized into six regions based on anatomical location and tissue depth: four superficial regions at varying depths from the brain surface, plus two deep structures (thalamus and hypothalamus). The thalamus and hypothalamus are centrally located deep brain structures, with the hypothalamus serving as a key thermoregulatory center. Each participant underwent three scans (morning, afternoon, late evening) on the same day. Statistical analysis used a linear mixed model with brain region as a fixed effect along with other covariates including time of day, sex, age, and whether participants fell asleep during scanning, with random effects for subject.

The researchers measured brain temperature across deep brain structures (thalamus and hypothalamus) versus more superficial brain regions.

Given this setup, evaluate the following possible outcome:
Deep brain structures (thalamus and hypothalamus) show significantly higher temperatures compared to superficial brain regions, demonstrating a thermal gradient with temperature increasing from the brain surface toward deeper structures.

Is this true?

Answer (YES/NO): YES